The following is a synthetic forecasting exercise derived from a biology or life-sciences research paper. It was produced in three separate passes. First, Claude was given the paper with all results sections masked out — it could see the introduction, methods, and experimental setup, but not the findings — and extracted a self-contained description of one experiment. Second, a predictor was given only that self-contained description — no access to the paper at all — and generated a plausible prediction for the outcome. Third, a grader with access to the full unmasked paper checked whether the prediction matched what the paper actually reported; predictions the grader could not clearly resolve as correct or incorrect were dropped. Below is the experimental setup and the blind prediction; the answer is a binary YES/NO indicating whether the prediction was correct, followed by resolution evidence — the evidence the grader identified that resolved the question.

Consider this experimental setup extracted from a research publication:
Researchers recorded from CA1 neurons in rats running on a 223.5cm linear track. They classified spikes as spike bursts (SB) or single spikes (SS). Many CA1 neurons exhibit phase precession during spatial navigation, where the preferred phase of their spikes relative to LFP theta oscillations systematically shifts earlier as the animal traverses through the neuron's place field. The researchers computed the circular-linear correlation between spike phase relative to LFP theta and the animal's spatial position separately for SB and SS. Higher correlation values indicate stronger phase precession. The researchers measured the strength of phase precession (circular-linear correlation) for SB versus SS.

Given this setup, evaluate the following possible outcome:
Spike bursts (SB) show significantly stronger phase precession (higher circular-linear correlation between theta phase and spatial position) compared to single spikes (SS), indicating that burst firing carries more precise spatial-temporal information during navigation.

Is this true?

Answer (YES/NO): YES